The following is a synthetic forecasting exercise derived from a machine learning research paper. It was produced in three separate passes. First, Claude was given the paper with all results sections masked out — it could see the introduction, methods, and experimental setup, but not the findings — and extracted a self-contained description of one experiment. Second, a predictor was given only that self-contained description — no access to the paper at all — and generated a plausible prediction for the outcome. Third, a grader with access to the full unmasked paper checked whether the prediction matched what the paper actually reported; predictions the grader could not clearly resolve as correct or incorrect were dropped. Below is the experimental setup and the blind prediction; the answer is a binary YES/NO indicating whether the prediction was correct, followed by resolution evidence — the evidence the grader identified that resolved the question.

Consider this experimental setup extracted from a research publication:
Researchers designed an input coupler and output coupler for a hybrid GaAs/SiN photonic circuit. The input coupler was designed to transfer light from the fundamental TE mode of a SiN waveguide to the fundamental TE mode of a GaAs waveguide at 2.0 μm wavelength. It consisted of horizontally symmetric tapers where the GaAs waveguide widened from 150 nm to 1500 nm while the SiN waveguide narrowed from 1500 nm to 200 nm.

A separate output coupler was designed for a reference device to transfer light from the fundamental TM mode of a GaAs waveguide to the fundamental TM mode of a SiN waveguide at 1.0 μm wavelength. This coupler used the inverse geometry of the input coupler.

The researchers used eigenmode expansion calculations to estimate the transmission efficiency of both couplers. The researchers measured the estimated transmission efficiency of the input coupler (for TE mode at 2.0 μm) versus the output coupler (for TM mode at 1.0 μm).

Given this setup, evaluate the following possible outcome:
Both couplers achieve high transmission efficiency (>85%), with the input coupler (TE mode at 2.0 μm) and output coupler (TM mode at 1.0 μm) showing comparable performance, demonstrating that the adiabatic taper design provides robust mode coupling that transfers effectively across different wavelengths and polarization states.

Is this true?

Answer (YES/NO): NO